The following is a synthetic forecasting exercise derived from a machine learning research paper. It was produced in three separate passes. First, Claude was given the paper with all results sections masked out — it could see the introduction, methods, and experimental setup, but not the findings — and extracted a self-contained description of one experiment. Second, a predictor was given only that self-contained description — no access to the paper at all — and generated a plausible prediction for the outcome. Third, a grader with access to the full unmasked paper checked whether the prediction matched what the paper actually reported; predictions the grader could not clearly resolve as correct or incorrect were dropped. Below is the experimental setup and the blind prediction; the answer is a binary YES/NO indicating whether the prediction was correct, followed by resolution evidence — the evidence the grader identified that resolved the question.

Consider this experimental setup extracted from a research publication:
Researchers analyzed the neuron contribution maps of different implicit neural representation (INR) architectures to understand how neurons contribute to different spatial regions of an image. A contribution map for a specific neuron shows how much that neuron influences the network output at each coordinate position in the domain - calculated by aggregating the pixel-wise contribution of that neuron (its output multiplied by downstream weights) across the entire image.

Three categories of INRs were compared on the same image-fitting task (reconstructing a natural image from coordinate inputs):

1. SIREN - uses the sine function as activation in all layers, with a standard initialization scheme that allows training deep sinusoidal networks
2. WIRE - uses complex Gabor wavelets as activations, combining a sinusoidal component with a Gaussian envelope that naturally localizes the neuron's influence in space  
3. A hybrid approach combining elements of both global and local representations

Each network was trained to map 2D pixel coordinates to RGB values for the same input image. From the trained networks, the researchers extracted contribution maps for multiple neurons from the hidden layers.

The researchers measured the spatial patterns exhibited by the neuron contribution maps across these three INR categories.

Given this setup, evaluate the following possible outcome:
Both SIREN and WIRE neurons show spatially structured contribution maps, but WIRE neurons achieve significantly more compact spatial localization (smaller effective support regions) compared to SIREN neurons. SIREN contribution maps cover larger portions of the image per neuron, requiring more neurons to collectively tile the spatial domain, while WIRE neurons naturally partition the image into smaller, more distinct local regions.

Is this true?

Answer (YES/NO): NO